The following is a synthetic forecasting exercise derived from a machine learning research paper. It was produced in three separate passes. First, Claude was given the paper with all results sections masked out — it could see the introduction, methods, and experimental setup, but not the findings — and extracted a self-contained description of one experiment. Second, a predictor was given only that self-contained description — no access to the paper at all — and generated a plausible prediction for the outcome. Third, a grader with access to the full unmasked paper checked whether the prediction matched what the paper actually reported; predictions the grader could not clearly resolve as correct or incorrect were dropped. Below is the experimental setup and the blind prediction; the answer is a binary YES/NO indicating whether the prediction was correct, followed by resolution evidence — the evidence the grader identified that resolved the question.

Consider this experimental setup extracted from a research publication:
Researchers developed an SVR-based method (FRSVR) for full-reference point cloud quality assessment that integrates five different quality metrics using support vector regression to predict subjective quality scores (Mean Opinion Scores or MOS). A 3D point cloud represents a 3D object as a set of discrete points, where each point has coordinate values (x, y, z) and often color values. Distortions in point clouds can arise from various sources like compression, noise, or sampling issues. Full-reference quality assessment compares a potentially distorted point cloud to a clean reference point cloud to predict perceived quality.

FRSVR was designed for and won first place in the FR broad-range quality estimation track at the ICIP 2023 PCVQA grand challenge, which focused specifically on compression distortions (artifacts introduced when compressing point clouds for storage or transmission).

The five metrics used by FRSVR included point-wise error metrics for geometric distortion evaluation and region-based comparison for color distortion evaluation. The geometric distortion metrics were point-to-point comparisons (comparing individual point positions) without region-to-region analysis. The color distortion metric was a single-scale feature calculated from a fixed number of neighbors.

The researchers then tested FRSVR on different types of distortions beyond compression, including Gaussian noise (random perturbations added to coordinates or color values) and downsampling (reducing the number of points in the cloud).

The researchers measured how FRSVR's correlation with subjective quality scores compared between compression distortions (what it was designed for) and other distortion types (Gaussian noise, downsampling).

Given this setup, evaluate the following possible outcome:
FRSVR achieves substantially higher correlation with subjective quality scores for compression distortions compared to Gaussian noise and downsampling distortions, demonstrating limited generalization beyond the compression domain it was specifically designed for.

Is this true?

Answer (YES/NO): YES